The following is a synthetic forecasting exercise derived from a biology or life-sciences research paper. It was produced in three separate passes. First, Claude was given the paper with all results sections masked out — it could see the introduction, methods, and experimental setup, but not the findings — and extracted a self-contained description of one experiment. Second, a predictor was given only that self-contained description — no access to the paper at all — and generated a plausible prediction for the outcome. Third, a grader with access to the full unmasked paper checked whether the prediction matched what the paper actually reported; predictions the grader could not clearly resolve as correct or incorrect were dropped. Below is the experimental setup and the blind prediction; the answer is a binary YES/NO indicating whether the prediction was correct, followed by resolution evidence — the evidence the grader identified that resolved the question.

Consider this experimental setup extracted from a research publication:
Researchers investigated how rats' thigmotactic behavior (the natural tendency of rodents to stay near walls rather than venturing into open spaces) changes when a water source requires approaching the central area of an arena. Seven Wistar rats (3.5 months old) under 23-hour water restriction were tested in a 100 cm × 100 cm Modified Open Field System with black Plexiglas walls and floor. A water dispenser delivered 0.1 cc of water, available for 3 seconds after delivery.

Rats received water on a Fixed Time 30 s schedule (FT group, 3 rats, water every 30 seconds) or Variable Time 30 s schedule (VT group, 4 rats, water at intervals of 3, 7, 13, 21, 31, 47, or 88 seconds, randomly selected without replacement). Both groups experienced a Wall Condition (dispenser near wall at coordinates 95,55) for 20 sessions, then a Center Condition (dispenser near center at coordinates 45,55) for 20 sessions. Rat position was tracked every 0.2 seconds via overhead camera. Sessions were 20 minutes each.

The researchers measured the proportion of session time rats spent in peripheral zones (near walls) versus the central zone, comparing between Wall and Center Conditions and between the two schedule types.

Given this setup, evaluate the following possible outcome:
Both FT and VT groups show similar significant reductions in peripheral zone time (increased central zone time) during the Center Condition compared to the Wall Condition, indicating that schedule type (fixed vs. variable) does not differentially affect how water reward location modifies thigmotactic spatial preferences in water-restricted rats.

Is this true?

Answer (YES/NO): NO